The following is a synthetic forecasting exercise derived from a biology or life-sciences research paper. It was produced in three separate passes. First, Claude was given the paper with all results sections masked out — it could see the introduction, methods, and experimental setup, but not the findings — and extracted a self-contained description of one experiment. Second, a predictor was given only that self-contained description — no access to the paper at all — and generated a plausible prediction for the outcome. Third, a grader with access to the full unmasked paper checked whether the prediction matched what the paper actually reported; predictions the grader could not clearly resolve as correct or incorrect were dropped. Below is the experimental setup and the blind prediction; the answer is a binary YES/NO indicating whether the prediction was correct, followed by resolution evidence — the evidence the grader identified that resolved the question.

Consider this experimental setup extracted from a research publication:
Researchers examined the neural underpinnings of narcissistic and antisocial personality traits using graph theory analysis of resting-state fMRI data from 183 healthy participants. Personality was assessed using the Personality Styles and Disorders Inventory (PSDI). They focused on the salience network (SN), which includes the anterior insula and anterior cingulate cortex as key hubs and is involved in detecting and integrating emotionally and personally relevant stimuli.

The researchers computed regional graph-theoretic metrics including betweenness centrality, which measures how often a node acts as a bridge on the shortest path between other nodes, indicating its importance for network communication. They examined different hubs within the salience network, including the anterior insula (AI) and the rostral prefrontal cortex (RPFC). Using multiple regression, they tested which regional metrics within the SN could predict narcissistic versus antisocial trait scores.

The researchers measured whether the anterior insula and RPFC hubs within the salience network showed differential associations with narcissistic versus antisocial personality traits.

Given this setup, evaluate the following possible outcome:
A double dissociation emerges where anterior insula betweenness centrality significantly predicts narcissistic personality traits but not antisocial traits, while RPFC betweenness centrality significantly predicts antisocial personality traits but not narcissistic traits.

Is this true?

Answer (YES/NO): YES